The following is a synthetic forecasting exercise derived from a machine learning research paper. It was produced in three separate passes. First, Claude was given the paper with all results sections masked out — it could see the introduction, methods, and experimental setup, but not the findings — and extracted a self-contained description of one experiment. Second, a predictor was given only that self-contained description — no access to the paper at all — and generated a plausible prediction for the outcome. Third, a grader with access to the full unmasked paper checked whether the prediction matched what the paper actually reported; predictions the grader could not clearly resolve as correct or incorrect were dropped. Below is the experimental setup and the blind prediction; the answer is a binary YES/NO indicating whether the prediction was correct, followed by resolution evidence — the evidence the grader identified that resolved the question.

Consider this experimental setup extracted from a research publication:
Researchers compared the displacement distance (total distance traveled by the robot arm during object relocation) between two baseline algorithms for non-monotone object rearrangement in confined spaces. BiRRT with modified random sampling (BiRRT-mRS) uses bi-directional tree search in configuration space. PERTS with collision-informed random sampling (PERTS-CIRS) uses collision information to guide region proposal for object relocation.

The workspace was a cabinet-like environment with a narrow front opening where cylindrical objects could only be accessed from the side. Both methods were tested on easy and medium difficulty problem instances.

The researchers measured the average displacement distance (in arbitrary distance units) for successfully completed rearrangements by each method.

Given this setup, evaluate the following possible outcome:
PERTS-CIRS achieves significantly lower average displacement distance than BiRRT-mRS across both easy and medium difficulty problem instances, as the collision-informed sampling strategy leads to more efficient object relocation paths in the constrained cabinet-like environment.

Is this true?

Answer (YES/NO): NO